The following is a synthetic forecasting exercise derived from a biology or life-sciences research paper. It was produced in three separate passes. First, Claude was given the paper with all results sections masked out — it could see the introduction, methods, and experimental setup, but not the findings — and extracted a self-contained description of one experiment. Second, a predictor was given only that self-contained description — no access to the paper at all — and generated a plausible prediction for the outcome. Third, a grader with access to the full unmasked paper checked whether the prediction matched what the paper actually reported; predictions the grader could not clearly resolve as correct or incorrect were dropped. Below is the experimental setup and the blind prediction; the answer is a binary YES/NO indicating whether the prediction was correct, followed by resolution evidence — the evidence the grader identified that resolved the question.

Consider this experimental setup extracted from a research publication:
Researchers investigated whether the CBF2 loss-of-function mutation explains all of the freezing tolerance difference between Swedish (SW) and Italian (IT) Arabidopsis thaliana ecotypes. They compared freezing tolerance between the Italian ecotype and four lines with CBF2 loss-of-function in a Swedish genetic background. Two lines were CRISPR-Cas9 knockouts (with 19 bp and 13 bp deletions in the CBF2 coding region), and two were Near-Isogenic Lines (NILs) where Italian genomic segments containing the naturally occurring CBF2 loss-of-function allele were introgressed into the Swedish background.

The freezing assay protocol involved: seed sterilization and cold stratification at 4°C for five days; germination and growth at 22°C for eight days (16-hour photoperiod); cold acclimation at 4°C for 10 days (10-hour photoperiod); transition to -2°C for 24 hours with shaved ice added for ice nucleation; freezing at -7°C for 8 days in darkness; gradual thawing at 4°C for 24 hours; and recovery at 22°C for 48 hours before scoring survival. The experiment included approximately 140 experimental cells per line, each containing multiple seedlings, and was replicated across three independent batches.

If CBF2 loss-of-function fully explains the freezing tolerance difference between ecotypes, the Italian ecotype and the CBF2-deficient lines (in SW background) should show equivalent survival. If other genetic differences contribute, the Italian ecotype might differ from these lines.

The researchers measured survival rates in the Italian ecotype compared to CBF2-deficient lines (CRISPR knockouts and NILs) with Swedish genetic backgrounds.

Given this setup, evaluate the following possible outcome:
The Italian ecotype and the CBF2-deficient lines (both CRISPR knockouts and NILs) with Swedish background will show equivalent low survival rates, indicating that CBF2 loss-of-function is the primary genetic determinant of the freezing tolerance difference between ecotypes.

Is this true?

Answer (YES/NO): NO